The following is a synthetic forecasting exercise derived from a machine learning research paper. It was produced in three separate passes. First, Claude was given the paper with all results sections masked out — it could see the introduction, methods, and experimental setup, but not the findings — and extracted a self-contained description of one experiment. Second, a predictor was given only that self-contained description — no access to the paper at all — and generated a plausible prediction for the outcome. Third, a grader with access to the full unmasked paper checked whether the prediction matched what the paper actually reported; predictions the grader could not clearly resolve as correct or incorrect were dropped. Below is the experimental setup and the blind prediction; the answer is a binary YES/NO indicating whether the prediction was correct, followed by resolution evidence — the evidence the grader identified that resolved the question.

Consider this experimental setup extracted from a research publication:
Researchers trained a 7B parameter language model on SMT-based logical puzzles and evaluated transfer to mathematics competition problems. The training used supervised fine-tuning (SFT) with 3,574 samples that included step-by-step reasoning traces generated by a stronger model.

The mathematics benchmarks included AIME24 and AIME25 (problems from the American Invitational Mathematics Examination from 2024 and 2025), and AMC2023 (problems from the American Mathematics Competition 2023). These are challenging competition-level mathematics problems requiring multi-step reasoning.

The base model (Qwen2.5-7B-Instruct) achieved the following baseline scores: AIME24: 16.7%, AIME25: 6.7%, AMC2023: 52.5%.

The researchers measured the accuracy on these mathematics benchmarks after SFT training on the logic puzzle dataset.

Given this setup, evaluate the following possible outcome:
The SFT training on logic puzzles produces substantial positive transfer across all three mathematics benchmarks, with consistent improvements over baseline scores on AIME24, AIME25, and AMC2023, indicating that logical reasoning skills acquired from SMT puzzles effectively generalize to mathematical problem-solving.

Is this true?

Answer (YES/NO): YES